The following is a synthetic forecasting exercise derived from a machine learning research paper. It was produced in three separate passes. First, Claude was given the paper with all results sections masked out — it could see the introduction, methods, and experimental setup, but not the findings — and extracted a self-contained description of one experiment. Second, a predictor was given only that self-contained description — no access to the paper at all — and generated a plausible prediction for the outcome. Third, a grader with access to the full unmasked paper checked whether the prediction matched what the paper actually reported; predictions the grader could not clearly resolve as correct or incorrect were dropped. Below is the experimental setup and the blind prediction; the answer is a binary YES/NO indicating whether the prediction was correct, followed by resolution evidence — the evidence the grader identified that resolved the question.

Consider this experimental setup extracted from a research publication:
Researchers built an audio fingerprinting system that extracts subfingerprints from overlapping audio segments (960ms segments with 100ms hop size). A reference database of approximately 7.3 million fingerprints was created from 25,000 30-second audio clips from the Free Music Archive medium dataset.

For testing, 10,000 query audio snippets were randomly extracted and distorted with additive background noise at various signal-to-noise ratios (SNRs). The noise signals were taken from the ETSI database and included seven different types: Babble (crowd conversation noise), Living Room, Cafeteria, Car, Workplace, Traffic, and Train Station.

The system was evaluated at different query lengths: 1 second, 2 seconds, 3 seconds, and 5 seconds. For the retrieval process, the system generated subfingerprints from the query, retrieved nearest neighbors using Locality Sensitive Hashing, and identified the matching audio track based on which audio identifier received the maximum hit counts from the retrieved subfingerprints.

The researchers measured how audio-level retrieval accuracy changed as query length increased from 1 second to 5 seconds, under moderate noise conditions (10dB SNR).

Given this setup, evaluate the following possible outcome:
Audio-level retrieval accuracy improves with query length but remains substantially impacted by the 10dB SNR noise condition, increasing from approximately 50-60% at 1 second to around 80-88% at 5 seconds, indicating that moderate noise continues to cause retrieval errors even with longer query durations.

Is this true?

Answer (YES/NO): NO